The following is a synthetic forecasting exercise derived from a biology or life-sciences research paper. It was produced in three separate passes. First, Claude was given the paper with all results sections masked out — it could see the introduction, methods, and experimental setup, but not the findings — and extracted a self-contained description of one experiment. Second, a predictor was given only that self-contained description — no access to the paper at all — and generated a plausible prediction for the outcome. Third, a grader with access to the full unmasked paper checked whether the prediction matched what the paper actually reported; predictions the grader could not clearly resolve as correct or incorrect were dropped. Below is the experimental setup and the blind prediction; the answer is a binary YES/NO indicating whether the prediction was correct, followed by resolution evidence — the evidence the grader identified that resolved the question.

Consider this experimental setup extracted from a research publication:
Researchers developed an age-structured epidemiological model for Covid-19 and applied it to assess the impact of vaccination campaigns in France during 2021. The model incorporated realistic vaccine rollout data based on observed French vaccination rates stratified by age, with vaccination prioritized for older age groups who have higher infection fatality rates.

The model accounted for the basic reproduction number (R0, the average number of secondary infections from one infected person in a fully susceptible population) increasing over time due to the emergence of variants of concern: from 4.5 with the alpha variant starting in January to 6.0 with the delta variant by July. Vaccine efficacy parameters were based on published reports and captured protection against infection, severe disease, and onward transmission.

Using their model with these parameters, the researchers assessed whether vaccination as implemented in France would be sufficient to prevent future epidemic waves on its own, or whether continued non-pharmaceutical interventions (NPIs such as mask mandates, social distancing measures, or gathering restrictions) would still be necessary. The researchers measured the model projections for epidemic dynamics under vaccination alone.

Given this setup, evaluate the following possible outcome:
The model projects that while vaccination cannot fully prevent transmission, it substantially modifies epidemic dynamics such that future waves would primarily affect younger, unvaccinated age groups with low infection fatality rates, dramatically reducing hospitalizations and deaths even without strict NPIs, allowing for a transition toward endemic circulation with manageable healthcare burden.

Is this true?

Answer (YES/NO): NO